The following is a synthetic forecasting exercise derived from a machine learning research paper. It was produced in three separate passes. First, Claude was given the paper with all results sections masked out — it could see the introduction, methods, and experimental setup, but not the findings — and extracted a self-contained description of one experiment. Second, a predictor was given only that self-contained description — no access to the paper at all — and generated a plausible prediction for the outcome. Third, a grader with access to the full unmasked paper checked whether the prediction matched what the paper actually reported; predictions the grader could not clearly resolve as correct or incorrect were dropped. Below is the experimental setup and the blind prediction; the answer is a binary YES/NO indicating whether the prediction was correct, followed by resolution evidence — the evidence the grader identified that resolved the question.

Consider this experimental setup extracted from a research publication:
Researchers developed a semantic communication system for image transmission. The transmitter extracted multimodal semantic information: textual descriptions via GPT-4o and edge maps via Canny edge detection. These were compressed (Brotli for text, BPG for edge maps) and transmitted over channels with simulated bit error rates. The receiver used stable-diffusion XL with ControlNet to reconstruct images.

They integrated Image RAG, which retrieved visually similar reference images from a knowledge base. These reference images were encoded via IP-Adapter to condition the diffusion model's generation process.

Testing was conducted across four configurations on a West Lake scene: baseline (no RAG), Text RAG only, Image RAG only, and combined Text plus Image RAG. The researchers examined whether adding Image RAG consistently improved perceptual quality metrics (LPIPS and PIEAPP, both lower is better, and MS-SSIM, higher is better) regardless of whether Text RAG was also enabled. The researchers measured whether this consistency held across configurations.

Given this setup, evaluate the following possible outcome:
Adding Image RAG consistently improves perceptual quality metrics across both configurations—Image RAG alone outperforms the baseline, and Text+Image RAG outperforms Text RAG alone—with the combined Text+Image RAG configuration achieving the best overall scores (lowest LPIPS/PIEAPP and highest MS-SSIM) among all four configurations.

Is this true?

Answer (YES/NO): NO